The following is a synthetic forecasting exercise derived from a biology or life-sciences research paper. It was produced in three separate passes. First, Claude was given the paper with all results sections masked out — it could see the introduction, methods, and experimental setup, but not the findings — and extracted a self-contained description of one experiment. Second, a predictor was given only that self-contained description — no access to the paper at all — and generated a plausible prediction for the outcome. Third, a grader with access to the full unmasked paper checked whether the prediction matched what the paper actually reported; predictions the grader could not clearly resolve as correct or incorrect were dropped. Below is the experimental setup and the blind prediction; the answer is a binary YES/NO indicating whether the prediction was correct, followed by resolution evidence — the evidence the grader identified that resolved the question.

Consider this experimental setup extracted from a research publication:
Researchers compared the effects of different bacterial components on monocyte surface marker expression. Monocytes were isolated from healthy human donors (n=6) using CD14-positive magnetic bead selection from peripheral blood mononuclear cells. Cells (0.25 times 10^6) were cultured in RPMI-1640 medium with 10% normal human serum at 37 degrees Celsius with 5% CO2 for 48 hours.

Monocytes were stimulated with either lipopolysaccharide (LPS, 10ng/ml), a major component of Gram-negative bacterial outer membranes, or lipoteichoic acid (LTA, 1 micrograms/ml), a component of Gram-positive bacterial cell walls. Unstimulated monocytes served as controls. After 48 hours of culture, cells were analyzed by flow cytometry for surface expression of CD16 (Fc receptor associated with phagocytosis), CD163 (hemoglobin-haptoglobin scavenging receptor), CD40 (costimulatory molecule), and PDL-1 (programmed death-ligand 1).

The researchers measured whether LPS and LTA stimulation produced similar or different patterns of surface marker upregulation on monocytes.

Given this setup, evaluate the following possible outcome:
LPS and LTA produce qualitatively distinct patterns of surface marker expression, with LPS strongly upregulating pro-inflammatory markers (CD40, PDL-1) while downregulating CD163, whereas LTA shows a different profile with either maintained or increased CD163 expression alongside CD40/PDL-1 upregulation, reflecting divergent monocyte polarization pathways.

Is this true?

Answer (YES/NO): NO